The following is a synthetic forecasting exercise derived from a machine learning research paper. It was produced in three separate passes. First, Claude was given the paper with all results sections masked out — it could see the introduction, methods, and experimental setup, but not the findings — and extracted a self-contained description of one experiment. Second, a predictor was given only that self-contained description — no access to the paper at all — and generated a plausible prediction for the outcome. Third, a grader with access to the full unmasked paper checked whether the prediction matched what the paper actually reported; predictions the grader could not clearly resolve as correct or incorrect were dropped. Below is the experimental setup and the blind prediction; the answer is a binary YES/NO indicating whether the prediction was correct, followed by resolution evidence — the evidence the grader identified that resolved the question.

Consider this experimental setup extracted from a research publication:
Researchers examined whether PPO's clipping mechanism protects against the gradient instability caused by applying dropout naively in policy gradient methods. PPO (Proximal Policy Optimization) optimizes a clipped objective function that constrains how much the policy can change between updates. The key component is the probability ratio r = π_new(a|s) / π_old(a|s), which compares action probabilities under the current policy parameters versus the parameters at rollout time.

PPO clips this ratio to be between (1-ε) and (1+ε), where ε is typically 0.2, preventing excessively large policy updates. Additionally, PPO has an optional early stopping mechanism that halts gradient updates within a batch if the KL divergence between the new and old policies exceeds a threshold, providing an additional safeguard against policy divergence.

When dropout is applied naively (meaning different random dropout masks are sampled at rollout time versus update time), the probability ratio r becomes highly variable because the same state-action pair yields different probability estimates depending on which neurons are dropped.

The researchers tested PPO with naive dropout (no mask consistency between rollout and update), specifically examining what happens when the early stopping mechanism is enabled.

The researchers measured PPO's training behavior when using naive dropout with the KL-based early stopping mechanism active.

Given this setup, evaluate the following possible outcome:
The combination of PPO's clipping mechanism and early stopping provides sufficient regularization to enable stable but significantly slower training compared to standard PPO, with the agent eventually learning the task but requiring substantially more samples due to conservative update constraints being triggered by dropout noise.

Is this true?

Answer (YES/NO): NO